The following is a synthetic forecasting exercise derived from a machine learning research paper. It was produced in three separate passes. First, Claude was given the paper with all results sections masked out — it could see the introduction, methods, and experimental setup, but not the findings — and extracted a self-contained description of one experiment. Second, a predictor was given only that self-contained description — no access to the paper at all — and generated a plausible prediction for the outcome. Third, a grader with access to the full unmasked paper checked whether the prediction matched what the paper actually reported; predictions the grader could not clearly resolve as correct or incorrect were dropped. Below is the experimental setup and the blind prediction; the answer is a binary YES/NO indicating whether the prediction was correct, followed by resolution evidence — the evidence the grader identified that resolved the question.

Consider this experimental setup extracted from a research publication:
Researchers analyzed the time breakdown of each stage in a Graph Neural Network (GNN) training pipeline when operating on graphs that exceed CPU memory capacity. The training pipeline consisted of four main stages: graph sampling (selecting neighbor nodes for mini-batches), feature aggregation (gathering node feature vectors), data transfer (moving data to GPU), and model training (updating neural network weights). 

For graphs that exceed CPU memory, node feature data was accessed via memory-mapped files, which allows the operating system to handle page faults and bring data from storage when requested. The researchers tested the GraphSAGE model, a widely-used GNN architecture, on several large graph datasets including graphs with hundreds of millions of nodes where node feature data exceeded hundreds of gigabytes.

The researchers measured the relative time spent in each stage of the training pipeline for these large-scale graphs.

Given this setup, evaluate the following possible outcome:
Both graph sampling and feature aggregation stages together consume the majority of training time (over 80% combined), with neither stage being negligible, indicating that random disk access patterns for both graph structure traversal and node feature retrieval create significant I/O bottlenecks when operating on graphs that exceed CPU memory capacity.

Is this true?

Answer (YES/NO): NO